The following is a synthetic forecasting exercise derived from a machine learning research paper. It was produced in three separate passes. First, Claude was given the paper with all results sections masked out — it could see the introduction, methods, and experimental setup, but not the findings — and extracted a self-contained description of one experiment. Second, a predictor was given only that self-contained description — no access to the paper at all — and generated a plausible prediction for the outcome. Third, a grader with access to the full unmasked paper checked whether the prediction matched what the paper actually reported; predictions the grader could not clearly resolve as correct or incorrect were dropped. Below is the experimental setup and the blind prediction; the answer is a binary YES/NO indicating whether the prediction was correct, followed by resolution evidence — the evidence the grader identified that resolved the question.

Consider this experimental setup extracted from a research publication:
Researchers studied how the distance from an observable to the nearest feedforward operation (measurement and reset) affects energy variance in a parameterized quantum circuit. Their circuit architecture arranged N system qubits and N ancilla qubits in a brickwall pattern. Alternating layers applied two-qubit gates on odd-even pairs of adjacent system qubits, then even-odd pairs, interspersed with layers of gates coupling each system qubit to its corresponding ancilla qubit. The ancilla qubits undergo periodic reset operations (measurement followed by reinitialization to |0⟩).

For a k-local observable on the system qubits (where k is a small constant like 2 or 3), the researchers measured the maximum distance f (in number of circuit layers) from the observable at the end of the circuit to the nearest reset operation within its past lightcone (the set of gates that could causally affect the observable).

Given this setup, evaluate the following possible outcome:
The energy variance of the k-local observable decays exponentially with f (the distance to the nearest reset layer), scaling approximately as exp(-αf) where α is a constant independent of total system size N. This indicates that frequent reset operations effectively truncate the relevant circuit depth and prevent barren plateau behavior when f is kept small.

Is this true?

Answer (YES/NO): NO